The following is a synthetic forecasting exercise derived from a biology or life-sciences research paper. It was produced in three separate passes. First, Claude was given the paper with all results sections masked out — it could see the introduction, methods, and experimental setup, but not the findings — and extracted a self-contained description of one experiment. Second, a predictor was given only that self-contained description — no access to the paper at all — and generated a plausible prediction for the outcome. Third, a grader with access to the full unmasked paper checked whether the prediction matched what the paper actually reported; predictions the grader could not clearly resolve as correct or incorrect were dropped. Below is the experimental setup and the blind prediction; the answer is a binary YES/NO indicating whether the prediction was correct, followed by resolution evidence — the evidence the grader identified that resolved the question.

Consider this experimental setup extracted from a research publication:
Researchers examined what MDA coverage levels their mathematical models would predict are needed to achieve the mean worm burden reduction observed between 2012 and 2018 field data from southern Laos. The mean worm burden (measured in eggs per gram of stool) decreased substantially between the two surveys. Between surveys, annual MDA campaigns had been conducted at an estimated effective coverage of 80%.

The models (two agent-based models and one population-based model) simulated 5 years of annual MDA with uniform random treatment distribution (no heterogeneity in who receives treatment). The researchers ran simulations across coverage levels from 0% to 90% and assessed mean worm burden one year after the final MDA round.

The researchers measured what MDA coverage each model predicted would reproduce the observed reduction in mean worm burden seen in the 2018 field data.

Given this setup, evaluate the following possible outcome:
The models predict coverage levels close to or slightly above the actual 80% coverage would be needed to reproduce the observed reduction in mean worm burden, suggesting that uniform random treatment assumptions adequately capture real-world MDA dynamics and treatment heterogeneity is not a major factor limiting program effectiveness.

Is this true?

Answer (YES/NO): NO